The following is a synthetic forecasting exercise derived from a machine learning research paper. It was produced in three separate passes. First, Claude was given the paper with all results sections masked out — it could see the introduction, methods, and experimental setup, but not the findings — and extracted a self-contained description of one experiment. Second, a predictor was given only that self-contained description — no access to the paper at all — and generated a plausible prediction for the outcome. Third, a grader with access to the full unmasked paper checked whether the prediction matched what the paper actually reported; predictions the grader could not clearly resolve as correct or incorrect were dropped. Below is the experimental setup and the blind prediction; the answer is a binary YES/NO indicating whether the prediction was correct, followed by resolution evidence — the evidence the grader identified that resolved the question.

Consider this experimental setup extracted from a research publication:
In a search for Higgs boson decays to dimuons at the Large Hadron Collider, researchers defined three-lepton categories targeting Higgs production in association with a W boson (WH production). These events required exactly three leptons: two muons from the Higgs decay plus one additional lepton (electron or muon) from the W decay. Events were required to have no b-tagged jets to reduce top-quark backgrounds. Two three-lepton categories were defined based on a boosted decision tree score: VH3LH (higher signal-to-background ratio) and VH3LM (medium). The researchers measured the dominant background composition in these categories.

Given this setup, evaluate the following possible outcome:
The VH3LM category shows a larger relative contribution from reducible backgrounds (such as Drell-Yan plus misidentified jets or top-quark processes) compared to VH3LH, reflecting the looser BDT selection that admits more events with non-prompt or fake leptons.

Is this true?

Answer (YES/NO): YES